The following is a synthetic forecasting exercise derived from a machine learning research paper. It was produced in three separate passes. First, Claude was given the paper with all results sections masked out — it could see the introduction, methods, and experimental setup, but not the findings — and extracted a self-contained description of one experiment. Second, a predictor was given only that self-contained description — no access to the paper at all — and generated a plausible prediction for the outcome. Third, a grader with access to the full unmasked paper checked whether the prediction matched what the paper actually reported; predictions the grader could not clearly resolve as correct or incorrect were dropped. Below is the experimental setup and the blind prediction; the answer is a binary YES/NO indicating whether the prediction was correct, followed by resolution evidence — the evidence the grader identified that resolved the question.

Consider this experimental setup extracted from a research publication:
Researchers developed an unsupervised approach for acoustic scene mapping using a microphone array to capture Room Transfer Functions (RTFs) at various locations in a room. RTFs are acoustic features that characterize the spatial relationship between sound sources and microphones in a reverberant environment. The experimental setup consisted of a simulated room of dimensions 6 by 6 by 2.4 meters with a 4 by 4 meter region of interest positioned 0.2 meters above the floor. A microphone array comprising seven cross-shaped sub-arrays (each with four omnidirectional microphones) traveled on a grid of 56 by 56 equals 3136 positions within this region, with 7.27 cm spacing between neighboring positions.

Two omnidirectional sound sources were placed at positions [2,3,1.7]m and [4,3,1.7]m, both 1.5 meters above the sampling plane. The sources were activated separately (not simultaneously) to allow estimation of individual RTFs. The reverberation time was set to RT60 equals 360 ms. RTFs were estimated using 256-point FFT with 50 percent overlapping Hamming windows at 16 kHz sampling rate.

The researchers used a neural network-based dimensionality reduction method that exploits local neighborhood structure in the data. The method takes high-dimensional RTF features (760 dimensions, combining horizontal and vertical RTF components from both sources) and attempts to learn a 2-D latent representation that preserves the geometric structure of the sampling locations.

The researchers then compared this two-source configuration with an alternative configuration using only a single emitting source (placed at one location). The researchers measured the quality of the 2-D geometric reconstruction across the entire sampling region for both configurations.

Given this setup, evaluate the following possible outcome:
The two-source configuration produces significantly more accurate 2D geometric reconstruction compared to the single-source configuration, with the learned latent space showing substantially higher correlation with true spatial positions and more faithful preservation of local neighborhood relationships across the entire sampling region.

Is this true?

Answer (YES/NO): YES